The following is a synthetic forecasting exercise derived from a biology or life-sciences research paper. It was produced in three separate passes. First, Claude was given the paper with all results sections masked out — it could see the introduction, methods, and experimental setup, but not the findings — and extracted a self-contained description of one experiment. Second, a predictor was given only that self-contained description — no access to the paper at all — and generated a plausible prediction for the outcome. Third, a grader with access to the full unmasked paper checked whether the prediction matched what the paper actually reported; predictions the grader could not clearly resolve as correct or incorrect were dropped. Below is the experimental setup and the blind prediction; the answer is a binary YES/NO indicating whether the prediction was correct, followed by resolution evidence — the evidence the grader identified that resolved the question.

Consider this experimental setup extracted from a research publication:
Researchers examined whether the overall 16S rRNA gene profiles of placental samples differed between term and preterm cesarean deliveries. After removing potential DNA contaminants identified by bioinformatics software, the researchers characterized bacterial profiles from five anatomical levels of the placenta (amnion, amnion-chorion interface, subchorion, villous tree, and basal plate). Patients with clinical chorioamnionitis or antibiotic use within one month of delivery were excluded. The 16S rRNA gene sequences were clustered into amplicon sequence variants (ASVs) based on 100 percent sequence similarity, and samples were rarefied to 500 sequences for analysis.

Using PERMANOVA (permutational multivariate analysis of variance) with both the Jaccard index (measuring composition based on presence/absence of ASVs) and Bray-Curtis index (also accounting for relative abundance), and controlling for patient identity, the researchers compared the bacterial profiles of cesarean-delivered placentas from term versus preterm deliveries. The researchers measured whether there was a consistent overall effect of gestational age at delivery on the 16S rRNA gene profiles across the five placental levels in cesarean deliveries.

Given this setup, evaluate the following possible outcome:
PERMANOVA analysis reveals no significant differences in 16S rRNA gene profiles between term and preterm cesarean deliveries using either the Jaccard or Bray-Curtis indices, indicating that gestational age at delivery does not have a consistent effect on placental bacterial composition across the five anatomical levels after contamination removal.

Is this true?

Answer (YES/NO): YES